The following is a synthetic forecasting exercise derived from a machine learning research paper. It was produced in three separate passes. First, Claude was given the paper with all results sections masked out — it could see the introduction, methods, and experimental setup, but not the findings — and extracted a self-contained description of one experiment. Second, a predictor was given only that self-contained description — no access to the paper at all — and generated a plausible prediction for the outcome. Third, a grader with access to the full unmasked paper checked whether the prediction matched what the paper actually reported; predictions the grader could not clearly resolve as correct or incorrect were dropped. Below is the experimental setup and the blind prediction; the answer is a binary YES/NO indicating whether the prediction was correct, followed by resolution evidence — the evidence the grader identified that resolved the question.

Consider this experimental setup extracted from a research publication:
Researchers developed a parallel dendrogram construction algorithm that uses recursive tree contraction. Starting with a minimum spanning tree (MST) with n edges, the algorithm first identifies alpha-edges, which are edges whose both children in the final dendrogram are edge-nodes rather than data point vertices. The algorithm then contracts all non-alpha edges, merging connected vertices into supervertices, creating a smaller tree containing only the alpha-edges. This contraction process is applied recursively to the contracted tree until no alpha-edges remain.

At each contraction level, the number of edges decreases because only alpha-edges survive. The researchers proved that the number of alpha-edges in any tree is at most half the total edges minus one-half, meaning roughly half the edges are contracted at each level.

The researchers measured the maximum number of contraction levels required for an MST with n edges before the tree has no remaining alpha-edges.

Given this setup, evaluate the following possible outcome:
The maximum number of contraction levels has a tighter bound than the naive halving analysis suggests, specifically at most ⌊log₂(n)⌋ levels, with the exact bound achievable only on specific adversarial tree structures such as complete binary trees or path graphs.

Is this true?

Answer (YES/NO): NO